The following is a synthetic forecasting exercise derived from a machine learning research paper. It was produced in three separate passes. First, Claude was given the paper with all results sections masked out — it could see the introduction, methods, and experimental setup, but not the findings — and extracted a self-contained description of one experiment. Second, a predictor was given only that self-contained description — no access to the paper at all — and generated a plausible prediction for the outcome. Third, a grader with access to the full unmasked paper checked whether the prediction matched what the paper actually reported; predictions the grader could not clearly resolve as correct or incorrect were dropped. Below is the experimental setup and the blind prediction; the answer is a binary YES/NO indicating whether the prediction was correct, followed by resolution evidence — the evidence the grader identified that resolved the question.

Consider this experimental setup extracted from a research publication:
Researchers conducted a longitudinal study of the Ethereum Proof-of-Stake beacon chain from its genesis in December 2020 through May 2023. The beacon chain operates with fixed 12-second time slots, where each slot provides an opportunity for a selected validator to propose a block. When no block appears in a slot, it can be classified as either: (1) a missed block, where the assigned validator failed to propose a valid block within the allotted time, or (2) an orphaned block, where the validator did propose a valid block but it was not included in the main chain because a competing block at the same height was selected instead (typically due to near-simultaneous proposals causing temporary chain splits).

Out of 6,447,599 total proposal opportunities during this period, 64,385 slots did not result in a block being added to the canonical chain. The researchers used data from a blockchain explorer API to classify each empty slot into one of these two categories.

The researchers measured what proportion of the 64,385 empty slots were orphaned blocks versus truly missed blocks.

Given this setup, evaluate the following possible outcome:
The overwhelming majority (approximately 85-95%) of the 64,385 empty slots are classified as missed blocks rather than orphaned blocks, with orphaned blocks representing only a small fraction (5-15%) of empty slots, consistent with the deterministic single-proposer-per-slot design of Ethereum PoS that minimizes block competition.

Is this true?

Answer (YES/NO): YES